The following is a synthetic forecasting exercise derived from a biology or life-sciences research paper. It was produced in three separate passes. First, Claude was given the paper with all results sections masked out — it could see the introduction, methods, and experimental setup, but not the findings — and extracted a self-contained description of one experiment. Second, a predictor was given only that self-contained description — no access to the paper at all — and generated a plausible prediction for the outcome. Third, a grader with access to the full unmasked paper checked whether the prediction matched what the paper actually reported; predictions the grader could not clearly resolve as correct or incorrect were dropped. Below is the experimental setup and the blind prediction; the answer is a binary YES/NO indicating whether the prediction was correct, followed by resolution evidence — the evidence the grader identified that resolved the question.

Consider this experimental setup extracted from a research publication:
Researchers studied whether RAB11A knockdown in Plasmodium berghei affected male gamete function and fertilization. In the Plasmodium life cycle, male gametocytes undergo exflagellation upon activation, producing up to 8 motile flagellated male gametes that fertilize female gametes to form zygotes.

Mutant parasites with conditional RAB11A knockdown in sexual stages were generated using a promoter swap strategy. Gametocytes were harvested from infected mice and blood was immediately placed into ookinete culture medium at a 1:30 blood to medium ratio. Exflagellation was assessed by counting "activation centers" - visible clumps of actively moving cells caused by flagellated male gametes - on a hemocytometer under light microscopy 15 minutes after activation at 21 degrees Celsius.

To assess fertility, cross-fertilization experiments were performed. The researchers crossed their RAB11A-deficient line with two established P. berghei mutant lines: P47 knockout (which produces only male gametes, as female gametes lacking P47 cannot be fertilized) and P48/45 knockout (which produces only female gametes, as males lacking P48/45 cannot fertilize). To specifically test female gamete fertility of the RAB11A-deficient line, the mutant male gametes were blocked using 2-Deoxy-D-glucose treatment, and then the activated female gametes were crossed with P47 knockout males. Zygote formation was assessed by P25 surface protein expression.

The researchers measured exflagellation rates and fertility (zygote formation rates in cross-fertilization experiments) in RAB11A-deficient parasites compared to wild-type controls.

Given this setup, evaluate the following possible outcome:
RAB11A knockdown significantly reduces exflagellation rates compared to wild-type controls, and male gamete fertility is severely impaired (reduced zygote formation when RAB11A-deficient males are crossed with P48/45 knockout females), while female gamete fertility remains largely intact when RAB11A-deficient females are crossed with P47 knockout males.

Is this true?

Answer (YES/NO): NO